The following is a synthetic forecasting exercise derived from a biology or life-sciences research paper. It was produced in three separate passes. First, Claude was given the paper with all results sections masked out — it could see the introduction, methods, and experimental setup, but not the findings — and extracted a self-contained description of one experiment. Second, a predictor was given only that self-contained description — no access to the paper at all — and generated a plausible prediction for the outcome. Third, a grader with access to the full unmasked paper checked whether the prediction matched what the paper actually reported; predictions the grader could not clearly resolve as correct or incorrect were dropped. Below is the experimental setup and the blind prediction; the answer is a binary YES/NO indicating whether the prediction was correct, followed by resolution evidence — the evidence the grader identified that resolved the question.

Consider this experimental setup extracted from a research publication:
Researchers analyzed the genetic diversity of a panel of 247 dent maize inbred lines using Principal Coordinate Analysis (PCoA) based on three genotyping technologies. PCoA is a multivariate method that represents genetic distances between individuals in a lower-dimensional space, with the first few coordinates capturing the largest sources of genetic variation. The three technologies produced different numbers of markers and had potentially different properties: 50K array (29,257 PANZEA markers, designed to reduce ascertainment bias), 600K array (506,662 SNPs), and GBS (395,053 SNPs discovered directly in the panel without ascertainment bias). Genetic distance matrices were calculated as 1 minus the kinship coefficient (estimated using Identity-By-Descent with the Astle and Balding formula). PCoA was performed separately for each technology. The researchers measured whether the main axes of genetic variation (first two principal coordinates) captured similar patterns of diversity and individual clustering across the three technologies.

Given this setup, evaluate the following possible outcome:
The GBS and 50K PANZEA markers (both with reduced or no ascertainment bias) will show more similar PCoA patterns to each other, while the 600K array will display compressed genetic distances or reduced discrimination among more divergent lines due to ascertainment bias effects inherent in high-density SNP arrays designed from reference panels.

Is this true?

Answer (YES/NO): NO